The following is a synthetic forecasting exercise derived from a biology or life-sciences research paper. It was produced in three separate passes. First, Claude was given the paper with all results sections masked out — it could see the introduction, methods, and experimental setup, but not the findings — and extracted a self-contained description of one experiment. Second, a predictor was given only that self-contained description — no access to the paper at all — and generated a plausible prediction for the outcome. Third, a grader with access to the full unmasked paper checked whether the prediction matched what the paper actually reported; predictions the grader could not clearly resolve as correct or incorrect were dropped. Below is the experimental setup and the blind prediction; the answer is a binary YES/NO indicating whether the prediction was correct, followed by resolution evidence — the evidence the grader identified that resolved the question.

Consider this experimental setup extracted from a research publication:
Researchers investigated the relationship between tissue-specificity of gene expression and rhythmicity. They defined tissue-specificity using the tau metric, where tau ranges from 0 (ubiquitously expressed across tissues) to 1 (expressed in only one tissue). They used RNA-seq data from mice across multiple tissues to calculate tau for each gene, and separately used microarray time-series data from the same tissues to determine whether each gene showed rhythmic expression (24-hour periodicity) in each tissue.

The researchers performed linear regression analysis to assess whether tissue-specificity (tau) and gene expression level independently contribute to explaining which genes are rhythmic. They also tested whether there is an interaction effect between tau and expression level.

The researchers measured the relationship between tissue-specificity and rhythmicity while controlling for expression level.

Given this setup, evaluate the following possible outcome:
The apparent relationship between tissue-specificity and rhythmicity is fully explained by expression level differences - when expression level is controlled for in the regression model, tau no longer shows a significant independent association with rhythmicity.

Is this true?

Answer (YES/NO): NO